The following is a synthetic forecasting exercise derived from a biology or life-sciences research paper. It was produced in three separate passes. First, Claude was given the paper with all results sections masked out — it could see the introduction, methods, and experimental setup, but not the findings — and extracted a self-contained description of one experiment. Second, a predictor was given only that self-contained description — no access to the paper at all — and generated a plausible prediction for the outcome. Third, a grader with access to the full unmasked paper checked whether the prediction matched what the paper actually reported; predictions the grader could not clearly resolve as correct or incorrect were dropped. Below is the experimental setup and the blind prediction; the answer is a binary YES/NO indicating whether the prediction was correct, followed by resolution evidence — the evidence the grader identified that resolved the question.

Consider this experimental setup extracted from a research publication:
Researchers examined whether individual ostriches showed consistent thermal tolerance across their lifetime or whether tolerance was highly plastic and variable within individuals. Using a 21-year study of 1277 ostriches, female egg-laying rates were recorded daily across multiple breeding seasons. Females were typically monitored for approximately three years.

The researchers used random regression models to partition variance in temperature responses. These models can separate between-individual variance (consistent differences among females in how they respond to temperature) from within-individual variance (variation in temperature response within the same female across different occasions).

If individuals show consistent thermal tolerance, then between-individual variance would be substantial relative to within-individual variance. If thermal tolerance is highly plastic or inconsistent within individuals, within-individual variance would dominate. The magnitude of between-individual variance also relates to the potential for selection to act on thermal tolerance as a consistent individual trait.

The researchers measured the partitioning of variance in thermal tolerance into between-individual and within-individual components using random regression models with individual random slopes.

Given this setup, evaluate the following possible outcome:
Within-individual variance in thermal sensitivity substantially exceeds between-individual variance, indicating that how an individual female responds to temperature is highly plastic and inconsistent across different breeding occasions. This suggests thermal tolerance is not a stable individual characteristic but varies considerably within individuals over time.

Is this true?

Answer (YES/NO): NO